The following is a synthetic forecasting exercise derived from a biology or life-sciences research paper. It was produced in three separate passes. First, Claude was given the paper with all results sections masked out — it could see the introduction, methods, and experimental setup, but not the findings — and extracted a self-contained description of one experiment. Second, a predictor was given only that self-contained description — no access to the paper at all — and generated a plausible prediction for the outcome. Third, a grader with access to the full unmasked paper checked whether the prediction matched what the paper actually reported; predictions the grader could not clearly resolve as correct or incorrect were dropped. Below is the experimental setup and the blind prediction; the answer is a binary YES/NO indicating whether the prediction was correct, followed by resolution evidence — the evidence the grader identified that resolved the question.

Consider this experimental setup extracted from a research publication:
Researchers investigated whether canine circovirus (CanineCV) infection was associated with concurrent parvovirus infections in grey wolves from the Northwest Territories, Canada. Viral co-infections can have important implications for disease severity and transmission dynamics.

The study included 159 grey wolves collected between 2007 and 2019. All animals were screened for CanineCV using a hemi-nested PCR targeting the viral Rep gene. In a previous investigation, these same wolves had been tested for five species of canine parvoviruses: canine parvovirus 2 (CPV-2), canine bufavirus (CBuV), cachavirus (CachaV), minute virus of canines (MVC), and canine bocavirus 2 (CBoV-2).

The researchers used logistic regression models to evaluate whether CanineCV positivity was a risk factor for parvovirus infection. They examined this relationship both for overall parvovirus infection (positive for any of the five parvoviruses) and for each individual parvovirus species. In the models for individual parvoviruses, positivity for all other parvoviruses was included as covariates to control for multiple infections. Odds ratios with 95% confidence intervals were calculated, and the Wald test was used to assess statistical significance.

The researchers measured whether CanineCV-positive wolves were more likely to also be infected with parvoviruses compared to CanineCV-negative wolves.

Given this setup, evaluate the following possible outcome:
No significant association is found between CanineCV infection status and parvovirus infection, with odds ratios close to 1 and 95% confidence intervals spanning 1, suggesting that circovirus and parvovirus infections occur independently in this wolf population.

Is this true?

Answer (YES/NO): NO